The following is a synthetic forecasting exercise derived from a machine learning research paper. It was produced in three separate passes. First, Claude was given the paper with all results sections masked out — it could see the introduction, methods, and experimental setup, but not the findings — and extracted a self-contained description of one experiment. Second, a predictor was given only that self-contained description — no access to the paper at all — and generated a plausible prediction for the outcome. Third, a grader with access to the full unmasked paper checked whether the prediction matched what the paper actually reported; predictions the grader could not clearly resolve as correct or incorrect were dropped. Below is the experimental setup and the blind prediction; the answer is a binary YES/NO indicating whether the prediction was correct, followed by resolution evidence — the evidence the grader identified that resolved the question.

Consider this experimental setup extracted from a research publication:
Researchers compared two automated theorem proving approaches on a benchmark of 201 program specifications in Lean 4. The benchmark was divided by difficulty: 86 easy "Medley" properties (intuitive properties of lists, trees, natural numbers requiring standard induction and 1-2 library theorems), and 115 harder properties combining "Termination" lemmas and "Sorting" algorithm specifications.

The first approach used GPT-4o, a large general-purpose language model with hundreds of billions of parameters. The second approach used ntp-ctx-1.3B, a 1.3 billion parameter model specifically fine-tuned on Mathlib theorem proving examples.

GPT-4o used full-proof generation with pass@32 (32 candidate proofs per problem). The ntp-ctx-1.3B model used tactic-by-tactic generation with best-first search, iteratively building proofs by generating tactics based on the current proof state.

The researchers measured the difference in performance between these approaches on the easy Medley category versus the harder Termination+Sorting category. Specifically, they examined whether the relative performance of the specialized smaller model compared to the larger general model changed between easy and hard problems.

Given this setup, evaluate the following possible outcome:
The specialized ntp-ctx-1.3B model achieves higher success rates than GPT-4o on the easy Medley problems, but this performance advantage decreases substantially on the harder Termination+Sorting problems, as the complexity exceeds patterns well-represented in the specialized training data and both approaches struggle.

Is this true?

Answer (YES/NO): NO